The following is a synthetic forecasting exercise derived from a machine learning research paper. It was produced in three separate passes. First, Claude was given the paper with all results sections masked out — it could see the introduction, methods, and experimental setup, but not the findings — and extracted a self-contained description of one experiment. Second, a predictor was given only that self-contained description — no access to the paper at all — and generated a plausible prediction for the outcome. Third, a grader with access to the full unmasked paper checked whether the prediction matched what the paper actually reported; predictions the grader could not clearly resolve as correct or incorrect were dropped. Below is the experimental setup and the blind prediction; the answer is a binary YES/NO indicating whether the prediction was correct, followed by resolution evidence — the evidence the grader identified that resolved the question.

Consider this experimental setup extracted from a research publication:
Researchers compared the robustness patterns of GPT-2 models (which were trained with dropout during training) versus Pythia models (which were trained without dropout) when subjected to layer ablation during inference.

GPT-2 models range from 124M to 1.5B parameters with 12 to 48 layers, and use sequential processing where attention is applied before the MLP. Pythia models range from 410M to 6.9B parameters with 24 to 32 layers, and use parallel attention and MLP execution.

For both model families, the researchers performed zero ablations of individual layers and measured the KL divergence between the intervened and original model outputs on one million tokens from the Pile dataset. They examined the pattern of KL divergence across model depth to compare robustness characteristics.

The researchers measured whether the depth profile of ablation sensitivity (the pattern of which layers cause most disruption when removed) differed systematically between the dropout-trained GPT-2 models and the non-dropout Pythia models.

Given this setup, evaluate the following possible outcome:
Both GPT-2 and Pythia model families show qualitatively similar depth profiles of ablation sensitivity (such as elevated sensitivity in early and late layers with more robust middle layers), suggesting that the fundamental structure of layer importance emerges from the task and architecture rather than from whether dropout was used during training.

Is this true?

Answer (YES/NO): NO